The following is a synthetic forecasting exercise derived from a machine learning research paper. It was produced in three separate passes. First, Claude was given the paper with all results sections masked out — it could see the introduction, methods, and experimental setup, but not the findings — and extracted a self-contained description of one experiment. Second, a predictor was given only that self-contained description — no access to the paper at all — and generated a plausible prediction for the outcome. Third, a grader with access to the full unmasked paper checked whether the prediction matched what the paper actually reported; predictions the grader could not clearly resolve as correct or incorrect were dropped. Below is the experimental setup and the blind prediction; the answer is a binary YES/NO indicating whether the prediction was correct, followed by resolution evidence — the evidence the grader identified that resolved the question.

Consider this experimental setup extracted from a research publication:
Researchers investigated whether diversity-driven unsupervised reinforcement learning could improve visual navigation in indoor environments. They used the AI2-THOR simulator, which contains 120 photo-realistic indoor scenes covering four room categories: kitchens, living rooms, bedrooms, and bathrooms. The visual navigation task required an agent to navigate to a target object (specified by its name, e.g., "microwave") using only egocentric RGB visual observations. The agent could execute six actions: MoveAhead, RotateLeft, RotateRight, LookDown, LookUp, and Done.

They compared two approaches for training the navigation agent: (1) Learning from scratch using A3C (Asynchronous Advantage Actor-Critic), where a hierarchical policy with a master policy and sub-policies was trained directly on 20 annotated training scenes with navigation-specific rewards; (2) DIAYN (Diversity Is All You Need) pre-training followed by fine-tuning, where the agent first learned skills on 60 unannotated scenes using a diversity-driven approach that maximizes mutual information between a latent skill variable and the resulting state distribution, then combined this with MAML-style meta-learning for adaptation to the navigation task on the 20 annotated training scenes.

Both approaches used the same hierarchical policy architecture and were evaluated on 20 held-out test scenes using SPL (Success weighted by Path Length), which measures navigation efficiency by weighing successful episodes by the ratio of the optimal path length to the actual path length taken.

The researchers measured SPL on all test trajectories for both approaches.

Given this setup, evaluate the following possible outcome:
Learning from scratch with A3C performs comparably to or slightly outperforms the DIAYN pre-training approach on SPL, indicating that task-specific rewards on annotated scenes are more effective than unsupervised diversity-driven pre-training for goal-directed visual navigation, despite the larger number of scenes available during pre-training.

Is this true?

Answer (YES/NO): YES